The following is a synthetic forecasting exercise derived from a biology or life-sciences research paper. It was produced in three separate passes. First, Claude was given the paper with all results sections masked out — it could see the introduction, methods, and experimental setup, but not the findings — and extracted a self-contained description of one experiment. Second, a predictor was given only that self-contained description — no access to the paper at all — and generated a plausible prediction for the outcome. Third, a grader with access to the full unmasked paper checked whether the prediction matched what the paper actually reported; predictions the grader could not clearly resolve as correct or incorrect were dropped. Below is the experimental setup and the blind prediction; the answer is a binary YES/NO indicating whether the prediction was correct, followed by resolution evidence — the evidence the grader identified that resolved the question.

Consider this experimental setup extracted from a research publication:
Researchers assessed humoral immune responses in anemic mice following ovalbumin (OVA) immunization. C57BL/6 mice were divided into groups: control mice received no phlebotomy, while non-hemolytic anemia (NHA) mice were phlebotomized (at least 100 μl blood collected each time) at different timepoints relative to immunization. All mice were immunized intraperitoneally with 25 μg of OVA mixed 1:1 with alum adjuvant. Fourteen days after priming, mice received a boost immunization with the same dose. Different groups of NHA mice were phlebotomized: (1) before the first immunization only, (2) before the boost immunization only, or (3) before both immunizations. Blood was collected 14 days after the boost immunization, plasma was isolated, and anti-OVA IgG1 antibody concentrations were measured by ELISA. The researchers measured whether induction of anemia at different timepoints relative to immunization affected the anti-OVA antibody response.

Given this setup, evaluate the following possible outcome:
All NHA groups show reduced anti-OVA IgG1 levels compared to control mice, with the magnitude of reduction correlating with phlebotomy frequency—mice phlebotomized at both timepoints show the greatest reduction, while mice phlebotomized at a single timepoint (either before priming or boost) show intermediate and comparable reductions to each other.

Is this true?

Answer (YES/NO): NO